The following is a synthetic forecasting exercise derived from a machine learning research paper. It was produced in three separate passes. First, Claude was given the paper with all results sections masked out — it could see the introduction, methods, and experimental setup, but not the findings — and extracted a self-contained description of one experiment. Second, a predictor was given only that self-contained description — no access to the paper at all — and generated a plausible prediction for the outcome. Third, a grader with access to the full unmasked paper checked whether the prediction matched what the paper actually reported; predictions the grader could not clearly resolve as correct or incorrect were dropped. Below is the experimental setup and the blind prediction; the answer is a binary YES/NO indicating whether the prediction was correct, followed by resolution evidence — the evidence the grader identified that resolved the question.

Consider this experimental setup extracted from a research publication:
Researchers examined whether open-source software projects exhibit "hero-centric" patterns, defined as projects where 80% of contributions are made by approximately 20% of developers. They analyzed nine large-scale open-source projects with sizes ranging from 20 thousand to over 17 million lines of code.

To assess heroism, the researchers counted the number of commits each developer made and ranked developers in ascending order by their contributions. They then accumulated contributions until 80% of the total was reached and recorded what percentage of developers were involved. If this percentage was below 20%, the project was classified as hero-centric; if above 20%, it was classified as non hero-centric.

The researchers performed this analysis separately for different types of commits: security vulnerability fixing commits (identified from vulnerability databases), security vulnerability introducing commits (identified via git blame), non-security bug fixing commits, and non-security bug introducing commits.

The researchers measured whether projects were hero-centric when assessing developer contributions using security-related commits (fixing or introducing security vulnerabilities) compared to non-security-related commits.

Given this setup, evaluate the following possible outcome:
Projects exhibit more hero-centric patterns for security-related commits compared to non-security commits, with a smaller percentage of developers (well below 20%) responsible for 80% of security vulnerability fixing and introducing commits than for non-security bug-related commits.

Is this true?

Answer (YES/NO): NO